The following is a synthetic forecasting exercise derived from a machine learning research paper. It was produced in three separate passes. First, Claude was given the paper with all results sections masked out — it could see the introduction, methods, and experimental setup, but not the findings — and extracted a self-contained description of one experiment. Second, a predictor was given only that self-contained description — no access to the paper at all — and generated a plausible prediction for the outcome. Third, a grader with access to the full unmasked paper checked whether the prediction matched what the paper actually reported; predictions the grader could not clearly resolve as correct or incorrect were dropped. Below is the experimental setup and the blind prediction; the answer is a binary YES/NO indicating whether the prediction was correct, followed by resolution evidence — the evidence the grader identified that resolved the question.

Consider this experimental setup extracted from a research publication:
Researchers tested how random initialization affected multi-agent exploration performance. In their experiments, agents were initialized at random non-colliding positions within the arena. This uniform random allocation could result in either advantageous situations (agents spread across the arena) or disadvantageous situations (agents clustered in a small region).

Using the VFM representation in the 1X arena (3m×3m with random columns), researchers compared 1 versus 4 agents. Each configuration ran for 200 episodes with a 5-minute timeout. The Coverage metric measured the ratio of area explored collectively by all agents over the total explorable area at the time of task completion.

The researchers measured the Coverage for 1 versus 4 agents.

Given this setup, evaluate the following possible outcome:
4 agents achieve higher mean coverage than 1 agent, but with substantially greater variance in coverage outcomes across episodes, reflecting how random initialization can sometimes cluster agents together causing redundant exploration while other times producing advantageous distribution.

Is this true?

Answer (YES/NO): NO